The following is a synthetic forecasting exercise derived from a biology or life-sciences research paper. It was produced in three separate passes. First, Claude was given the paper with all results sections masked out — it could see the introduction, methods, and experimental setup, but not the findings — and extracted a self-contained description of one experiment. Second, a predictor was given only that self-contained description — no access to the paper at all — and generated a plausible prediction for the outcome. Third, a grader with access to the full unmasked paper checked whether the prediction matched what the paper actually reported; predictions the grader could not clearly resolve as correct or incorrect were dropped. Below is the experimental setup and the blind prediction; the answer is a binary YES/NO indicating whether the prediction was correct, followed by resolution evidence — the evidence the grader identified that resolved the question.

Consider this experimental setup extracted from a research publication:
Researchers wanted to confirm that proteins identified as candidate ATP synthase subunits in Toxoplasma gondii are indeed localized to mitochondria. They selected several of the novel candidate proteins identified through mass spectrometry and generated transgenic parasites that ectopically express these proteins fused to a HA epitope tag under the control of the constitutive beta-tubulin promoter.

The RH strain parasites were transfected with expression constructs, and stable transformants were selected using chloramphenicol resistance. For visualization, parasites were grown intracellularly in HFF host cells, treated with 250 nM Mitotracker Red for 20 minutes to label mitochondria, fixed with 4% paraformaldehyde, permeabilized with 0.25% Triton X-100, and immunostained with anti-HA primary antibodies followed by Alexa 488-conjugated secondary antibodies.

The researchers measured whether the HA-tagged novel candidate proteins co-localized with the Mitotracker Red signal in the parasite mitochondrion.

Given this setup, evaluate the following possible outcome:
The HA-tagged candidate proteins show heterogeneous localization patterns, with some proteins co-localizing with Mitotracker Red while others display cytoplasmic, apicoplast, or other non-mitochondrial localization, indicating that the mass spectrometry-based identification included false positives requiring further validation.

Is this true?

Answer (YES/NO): NO